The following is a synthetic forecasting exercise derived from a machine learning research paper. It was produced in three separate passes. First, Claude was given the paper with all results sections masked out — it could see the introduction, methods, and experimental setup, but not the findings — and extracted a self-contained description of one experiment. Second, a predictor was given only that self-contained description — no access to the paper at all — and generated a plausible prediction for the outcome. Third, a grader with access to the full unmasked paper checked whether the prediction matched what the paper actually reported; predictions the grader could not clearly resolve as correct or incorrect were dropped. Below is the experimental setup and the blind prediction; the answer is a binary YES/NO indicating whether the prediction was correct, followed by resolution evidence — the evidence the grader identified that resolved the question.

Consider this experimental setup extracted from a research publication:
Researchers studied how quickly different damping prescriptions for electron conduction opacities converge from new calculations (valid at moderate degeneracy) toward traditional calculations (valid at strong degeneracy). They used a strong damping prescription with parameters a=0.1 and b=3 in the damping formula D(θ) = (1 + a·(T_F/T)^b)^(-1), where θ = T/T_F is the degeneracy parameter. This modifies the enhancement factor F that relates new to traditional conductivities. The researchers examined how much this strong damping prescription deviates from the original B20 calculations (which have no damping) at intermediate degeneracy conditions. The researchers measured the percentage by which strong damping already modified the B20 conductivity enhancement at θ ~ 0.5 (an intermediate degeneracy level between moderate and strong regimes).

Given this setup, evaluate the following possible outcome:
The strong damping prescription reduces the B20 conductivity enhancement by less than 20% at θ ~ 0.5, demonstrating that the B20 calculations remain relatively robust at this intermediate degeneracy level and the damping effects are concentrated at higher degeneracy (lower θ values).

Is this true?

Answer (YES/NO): NO